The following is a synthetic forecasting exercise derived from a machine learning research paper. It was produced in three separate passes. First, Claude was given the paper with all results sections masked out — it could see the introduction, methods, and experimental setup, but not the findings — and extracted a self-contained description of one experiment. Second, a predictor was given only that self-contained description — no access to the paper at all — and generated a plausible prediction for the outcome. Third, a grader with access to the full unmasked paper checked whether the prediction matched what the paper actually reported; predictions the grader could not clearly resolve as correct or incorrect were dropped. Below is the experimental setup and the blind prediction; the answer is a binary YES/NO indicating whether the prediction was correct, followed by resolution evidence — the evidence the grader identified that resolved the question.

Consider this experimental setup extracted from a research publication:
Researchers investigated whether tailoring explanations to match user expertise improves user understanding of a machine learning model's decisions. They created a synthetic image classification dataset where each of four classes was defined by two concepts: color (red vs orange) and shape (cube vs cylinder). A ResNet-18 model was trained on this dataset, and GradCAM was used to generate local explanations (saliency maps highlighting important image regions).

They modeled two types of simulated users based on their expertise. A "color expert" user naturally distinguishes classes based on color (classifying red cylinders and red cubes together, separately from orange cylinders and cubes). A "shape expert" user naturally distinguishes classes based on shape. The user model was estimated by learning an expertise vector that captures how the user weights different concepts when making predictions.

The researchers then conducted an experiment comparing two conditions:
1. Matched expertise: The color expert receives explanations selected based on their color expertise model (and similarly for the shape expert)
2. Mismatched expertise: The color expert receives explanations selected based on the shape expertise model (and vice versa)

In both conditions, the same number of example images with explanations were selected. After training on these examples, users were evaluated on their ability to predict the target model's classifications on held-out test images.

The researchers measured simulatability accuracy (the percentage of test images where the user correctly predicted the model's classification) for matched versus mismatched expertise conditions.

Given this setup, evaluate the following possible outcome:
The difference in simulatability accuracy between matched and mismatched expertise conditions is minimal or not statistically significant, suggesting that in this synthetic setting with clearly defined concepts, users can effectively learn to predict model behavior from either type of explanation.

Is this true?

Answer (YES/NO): NO